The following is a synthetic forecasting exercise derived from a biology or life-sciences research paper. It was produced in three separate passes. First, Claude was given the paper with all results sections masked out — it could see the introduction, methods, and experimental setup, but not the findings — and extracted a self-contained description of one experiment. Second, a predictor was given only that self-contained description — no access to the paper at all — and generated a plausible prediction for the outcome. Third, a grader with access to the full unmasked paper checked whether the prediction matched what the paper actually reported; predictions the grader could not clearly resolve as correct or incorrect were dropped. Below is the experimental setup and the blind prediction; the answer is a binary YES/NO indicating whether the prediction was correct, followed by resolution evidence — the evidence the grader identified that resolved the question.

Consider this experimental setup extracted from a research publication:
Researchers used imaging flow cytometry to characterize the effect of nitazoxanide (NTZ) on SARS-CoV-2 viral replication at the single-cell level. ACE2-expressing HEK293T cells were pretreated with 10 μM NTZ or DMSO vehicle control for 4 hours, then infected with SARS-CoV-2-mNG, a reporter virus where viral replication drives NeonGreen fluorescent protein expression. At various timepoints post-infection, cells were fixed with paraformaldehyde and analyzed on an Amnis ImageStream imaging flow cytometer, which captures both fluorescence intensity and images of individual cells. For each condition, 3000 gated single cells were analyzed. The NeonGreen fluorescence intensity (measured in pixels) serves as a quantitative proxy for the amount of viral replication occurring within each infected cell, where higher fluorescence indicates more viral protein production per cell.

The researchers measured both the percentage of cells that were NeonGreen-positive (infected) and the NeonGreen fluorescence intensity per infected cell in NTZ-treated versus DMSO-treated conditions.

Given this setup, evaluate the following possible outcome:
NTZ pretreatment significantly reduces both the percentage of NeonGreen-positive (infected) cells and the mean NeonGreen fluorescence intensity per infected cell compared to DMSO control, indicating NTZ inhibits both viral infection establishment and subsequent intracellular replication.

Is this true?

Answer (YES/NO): YES